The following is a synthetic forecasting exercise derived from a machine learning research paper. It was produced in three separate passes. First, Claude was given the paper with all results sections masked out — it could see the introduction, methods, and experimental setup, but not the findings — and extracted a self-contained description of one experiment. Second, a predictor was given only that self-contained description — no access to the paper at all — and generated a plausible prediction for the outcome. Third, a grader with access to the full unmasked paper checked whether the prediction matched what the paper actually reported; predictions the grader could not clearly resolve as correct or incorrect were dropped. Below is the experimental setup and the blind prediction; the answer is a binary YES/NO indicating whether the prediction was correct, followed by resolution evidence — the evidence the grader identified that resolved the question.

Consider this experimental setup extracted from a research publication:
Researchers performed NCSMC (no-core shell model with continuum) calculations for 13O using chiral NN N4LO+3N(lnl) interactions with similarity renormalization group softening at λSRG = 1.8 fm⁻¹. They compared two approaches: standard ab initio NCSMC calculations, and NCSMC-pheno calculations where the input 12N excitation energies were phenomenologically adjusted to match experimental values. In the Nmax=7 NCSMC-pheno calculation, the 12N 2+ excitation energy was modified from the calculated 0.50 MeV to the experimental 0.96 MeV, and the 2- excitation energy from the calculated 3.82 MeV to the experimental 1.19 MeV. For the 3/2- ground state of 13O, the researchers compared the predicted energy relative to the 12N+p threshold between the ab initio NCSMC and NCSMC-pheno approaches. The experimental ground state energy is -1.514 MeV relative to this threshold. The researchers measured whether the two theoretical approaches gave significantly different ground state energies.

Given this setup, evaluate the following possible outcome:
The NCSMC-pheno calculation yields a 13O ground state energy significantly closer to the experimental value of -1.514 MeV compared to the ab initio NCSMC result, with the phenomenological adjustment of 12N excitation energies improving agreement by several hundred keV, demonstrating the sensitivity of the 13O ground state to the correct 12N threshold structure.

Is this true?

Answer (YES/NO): NO